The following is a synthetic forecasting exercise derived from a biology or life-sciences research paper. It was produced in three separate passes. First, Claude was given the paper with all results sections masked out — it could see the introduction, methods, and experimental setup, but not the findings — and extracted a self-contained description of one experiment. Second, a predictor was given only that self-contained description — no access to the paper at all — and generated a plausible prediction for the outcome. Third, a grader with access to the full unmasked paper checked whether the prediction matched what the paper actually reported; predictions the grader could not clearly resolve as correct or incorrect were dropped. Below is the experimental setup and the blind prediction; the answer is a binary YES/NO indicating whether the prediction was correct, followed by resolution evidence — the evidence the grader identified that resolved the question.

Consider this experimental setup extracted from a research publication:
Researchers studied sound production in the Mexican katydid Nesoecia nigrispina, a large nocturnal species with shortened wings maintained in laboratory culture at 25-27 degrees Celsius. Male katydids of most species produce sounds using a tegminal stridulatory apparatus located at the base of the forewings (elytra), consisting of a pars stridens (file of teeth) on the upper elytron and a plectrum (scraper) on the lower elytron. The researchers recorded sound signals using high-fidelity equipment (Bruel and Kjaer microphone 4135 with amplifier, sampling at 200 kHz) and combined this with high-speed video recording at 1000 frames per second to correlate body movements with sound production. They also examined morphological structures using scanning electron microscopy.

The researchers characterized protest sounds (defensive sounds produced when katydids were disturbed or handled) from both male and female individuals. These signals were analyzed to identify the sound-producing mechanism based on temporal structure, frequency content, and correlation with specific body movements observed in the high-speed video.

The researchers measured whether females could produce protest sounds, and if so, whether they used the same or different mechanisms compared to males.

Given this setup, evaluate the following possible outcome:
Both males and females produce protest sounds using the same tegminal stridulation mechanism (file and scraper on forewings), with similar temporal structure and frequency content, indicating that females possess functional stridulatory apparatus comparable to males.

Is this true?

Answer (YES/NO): NO